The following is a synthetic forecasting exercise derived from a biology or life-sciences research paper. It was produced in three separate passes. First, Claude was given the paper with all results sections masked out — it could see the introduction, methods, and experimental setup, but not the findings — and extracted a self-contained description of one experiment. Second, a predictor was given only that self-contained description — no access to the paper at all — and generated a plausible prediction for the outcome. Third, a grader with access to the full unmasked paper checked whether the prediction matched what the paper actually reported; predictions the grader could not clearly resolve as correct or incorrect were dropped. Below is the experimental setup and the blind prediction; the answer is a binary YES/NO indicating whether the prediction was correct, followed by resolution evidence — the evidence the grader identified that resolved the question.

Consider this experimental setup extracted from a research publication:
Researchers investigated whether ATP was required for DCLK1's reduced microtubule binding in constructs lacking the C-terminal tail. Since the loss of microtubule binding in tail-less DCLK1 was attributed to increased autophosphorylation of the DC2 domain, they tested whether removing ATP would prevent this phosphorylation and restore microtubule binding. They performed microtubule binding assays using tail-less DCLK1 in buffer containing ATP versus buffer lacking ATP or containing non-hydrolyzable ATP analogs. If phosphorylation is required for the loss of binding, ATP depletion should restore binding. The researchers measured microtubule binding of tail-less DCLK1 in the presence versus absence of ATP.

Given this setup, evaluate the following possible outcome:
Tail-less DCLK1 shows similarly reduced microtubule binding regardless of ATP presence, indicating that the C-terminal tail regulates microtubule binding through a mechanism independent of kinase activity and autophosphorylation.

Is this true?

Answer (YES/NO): NO